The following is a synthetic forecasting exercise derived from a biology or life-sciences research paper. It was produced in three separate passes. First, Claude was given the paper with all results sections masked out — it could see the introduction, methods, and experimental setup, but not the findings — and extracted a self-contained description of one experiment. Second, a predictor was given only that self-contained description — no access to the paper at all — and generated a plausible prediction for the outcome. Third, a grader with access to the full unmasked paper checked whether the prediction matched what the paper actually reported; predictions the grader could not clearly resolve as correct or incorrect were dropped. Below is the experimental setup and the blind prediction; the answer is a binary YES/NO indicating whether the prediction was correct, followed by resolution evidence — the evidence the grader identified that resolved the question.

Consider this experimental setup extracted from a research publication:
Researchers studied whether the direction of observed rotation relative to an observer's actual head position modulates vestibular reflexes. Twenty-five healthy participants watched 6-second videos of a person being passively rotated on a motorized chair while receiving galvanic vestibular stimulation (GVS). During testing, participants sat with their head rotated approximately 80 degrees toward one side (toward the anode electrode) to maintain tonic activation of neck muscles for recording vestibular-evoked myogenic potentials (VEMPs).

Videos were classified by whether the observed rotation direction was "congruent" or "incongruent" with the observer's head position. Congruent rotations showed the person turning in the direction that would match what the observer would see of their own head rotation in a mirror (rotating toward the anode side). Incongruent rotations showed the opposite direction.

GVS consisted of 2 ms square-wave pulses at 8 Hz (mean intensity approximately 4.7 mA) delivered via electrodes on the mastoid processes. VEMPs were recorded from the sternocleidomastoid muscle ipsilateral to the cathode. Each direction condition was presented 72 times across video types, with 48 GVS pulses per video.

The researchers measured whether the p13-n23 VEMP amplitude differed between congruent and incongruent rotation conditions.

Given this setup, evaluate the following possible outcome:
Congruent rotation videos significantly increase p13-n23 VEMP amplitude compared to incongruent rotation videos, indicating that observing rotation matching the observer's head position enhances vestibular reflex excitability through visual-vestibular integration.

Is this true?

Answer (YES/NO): NO